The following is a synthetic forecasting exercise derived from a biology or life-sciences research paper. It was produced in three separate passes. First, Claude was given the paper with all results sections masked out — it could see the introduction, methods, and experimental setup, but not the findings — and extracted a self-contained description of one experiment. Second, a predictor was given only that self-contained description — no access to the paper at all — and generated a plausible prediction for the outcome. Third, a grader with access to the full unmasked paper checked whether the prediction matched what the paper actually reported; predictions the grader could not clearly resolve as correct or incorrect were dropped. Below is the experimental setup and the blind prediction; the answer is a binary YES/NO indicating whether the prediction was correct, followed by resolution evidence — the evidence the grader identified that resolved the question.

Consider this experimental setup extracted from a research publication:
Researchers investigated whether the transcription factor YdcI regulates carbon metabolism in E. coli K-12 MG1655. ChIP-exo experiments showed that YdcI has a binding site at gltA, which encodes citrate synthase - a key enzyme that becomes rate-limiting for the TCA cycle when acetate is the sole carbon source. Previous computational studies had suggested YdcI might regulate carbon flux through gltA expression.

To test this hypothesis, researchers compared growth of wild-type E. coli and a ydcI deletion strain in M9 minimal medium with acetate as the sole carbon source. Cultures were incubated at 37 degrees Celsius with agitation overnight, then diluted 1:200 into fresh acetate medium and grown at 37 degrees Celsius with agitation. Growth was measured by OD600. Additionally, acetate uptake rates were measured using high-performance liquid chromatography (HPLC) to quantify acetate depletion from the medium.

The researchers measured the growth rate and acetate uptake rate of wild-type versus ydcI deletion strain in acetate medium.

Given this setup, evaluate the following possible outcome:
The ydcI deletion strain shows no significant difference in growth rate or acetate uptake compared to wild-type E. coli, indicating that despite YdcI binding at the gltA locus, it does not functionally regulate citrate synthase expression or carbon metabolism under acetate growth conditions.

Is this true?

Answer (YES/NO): NO